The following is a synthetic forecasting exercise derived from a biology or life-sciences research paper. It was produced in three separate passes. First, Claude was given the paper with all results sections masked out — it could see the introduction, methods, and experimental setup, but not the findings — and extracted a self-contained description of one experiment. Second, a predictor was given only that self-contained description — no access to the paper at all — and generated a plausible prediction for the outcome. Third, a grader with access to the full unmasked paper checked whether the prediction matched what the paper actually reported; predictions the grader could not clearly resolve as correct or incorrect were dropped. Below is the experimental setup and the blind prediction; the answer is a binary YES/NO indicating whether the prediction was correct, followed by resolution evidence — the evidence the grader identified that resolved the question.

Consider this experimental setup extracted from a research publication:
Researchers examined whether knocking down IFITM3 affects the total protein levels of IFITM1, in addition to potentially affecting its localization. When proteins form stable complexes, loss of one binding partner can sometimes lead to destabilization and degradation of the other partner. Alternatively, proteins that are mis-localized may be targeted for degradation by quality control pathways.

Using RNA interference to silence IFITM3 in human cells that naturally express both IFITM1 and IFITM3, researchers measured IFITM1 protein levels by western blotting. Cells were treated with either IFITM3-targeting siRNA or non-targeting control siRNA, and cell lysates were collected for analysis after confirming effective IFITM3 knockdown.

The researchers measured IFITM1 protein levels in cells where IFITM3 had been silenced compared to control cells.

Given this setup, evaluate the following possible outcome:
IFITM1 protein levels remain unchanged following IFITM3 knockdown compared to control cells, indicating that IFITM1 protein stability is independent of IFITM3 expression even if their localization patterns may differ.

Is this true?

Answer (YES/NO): YES